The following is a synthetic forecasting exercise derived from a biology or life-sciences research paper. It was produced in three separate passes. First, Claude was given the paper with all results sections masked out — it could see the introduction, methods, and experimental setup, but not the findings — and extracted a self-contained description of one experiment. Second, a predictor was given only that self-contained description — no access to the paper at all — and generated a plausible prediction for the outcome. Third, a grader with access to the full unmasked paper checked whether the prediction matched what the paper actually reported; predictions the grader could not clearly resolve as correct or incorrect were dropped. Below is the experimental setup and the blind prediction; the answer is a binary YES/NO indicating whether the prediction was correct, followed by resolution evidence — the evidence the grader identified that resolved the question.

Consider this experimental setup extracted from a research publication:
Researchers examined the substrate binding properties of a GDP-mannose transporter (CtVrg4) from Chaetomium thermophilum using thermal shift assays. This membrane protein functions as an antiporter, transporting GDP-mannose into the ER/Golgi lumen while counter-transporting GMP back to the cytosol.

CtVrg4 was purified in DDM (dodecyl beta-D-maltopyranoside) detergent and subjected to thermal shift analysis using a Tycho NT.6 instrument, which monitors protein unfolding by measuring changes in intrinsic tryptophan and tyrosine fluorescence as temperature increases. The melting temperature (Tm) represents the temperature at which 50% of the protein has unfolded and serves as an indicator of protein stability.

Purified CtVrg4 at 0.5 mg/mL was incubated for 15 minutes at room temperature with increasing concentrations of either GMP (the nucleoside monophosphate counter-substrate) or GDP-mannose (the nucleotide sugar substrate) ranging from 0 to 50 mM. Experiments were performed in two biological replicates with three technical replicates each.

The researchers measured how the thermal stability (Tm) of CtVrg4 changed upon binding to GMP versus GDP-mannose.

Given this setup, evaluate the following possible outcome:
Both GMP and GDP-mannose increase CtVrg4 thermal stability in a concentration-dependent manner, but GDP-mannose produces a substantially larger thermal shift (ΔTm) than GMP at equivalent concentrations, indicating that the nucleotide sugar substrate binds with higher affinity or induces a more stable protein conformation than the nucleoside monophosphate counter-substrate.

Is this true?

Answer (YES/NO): YES